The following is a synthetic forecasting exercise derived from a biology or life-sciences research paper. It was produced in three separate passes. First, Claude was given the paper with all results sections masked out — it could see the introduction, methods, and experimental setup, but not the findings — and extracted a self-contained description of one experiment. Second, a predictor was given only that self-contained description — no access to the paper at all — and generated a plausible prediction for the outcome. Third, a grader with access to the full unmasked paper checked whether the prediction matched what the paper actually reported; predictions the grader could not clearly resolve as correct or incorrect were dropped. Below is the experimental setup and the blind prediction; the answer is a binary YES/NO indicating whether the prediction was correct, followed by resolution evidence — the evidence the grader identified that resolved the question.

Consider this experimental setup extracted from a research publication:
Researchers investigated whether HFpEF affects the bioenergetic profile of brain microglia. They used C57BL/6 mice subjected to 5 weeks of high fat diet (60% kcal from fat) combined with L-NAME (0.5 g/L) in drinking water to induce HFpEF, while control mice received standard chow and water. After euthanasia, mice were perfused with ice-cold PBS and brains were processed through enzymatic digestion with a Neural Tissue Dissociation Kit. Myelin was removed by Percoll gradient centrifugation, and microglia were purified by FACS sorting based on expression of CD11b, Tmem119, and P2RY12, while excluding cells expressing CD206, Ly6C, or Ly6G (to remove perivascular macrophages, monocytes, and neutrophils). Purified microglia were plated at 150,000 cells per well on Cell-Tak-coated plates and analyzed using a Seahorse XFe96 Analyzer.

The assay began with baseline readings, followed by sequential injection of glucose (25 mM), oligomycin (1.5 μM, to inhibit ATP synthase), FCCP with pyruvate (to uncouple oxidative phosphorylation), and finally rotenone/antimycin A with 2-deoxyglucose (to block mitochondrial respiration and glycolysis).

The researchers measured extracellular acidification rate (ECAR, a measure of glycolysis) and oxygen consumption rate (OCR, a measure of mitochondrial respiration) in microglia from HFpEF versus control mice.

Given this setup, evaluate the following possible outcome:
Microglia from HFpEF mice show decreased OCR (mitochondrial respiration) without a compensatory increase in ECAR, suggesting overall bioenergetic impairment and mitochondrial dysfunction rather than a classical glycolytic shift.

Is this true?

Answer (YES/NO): NO